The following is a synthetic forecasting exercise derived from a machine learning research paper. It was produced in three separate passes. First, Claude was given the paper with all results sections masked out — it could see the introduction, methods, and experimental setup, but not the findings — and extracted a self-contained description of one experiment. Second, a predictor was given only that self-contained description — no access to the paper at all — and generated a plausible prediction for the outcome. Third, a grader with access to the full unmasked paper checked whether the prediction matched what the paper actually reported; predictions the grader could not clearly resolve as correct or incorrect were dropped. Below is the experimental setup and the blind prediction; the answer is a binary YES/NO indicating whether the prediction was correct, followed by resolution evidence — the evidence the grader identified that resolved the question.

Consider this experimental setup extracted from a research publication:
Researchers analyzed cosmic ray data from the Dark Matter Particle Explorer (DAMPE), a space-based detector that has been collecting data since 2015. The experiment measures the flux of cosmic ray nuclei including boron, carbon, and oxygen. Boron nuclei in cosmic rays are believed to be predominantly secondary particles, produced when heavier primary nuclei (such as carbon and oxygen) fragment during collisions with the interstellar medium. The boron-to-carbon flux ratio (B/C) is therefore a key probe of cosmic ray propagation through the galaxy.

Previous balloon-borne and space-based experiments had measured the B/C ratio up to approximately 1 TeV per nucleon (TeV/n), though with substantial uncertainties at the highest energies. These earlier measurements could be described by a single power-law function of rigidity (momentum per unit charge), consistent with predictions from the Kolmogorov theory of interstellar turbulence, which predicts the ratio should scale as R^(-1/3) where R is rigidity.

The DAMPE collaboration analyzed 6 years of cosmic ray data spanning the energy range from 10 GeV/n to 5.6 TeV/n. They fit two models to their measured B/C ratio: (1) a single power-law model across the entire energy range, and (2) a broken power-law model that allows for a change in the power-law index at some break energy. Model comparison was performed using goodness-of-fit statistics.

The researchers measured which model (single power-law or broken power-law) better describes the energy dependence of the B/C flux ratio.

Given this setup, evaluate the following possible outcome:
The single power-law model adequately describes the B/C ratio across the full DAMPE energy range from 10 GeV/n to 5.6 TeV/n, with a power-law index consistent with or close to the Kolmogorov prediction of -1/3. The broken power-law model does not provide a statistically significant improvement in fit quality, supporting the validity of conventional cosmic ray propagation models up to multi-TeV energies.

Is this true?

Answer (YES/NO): NO